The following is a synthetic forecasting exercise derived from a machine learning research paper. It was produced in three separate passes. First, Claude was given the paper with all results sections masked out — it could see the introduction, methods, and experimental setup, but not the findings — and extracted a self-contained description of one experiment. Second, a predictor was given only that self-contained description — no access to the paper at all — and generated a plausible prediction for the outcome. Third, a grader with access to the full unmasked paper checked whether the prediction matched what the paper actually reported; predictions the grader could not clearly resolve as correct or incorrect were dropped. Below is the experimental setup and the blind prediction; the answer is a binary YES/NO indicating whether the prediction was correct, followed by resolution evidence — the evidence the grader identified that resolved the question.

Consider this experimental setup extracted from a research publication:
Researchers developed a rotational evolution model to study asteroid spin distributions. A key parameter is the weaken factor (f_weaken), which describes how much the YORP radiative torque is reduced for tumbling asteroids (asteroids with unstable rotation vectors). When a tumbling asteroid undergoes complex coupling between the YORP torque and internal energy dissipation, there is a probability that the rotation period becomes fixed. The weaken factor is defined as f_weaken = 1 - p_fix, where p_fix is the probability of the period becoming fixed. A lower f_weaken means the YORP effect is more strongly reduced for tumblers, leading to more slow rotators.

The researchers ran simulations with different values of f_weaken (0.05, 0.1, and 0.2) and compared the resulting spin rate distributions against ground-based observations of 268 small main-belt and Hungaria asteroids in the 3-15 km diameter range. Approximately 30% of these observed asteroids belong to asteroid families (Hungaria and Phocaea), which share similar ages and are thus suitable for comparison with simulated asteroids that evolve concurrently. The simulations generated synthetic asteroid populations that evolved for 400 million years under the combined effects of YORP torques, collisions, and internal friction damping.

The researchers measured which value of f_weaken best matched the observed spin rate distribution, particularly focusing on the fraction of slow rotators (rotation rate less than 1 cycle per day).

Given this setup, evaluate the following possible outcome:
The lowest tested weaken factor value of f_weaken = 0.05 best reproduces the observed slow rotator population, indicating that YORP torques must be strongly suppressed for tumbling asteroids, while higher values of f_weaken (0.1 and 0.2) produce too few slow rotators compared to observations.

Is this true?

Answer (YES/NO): NO